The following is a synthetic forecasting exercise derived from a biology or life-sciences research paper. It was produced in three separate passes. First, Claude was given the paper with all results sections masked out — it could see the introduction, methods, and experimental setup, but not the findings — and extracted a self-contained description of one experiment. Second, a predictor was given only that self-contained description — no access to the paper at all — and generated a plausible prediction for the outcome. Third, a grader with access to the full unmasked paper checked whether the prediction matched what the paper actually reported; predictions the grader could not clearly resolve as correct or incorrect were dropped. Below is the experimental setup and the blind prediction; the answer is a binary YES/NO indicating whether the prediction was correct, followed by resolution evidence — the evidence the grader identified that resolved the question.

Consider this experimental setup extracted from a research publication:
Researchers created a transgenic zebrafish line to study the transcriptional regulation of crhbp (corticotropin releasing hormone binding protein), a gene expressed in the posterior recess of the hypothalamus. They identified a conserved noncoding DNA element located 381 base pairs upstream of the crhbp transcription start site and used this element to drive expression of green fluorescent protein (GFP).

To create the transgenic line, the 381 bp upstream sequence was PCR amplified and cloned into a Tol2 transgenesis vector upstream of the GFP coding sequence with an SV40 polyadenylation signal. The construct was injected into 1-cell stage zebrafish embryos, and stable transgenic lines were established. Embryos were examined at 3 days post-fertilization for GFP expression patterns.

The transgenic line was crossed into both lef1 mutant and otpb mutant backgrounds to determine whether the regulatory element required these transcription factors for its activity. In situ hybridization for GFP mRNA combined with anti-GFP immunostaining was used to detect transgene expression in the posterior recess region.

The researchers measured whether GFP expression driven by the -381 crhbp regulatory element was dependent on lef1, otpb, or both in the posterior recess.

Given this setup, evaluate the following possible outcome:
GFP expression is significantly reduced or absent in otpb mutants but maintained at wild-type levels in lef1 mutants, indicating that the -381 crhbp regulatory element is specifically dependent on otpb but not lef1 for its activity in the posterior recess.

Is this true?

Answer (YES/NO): NO